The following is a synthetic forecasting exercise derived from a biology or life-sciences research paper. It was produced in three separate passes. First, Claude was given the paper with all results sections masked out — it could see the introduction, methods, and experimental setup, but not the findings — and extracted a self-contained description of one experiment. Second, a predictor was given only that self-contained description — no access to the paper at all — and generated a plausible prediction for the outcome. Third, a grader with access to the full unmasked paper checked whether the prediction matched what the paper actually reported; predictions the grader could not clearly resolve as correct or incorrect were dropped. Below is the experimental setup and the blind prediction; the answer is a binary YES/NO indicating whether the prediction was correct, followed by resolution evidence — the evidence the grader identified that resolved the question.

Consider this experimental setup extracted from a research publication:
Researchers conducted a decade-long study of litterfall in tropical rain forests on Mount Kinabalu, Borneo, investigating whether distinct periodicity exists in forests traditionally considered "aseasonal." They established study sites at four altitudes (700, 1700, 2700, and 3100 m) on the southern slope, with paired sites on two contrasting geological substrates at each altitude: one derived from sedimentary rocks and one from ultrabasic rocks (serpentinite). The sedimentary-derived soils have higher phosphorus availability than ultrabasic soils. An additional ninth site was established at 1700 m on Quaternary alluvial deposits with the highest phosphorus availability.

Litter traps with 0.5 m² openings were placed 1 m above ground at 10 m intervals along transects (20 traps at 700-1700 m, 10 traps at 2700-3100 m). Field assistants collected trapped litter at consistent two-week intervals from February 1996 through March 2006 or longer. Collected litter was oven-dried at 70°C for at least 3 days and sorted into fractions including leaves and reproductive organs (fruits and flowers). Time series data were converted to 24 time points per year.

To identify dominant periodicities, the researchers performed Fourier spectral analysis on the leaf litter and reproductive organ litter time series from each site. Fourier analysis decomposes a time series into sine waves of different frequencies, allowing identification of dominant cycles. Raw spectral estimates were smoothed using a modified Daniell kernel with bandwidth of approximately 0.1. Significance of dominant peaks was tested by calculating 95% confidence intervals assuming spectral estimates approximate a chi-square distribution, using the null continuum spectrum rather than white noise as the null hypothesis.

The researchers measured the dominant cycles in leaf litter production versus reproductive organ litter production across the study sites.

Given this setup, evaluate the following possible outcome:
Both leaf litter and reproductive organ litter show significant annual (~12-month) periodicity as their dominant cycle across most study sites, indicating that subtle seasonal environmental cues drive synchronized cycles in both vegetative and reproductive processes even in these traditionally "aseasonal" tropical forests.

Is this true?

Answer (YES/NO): NO